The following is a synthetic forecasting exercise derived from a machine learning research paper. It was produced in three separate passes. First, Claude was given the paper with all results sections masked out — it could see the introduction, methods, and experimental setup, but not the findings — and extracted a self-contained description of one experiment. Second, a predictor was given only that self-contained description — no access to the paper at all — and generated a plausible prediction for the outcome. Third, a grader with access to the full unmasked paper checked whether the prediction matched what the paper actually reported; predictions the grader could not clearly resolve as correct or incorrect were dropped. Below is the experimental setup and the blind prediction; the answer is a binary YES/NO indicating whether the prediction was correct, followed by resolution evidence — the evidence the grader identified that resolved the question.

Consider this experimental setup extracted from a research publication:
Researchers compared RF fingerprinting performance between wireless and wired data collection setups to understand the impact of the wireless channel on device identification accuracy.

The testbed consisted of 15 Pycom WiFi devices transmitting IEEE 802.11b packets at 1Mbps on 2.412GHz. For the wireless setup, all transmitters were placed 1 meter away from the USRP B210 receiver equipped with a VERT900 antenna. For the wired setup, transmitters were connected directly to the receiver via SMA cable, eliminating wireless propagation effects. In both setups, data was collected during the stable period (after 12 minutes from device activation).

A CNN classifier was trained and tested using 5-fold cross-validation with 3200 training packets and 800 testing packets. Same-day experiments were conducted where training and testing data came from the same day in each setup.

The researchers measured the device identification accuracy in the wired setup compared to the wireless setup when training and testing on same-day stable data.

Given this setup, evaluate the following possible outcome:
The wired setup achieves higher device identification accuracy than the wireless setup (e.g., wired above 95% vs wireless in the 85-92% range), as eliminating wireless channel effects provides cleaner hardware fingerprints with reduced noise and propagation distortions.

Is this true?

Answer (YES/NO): NO